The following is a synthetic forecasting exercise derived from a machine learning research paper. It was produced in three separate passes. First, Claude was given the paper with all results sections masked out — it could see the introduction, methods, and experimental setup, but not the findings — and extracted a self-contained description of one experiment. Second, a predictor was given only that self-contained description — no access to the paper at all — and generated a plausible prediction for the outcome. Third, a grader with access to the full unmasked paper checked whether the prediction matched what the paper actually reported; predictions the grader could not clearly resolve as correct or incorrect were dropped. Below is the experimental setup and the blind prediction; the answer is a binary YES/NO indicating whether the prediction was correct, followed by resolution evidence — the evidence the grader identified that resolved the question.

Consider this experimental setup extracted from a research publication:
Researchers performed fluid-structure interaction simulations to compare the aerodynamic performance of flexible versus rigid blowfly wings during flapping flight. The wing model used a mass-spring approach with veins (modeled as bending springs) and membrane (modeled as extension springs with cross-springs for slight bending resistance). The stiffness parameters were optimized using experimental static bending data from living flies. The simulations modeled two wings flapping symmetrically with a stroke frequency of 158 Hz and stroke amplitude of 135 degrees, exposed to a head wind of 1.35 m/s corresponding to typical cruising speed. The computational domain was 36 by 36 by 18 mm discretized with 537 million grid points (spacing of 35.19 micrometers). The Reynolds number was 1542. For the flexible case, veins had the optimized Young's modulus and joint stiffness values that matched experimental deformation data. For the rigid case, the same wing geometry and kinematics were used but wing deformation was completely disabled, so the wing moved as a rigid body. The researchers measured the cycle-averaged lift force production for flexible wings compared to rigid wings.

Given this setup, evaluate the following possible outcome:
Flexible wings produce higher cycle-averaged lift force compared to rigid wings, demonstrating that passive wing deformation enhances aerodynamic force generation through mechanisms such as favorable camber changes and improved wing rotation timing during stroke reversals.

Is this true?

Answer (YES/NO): NO